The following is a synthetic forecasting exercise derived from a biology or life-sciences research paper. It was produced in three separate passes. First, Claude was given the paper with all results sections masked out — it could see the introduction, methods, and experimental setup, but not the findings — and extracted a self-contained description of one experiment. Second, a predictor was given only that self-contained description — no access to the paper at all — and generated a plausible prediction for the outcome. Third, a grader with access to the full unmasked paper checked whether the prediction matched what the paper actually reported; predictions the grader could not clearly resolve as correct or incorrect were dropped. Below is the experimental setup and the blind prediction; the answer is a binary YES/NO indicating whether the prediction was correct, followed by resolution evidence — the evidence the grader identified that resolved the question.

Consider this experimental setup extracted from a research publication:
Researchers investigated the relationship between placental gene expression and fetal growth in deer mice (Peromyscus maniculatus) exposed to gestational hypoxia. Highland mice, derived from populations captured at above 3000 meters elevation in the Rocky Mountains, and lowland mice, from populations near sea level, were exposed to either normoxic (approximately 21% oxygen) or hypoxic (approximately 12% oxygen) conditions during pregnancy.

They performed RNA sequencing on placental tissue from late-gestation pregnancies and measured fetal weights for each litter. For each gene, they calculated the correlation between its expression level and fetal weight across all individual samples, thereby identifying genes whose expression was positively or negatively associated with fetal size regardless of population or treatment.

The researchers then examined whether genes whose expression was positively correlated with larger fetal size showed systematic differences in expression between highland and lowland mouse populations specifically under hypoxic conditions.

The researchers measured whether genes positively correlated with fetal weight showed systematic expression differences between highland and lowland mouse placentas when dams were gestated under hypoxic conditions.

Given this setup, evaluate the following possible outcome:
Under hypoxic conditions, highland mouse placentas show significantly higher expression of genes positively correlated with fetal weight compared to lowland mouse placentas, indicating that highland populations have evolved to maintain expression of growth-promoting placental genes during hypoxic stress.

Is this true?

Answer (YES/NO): NO